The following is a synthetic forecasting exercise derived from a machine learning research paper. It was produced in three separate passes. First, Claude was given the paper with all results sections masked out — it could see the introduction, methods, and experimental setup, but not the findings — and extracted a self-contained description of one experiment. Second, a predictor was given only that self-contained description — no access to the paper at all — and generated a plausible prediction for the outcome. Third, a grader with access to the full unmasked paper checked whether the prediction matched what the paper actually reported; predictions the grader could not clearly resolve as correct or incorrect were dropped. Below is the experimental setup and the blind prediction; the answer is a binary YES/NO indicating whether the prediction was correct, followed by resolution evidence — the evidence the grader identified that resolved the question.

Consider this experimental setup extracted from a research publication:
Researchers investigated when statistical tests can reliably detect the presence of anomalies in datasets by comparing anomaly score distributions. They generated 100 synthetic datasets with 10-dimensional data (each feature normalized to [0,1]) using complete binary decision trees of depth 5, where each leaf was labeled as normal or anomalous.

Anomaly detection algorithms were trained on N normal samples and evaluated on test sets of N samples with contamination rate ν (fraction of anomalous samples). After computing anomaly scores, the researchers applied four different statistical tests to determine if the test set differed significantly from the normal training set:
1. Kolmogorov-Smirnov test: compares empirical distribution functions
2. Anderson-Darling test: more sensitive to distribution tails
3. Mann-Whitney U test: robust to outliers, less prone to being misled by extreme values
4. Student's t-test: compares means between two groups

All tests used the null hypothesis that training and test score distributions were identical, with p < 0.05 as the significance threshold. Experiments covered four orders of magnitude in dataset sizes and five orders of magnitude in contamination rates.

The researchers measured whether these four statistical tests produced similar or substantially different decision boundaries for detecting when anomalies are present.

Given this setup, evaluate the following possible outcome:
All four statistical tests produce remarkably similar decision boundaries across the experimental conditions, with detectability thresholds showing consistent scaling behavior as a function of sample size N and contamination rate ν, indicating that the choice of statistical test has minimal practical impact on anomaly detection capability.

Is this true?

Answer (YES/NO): YES